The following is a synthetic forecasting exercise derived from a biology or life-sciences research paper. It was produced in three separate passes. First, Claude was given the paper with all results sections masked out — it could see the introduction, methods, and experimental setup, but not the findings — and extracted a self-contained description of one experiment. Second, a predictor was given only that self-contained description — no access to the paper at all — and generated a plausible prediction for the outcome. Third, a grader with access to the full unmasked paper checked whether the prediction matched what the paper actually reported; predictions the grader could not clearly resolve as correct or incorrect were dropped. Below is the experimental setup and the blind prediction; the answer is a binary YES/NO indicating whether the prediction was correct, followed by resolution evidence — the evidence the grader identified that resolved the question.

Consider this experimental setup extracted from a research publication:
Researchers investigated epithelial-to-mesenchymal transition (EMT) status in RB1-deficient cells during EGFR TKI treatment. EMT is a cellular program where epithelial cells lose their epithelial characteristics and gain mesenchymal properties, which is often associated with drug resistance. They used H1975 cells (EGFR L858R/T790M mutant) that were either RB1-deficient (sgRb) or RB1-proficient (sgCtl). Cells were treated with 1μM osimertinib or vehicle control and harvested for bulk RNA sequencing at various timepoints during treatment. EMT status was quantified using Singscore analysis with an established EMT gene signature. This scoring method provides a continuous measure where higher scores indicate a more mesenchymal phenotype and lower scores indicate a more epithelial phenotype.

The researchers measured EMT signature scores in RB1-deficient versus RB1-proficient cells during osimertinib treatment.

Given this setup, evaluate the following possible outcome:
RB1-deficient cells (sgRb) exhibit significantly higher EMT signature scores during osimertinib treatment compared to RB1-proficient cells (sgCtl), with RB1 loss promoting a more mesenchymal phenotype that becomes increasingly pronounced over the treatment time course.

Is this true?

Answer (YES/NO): YES